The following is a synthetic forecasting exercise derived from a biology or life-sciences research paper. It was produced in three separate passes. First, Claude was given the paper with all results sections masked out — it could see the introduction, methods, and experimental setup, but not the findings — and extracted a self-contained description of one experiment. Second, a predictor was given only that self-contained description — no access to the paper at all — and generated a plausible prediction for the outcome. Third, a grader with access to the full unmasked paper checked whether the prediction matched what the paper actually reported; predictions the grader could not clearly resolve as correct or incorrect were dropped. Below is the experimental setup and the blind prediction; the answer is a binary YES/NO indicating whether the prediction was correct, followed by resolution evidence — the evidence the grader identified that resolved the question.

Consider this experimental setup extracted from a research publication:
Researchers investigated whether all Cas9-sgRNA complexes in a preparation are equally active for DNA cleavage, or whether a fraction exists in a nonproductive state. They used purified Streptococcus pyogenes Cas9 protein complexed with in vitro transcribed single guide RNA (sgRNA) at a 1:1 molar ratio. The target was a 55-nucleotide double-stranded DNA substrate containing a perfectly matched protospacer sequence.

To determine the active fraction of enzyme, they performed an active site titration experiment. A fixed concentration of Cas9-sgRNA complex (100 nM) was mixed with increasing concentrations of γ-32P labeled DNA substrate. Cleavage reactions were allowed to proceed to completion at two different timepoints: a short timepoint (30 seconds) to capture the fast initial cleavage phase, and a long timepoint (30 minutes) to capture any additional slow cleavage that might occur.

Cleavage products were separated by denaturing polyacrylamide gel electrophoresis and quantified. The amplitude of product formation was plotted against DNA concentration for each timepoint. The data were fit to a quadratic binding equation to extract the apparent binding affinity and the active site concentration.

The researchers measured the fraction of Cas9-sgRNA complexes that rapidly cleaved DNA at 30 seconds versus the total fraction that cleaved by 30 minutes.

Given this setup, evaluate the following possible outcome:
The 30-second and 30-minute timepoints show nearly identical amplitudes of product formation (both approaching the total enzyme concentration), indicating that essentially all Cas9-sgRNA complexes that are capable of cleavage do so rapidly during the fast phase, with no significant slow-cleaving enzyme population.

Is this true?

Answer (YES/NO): NO